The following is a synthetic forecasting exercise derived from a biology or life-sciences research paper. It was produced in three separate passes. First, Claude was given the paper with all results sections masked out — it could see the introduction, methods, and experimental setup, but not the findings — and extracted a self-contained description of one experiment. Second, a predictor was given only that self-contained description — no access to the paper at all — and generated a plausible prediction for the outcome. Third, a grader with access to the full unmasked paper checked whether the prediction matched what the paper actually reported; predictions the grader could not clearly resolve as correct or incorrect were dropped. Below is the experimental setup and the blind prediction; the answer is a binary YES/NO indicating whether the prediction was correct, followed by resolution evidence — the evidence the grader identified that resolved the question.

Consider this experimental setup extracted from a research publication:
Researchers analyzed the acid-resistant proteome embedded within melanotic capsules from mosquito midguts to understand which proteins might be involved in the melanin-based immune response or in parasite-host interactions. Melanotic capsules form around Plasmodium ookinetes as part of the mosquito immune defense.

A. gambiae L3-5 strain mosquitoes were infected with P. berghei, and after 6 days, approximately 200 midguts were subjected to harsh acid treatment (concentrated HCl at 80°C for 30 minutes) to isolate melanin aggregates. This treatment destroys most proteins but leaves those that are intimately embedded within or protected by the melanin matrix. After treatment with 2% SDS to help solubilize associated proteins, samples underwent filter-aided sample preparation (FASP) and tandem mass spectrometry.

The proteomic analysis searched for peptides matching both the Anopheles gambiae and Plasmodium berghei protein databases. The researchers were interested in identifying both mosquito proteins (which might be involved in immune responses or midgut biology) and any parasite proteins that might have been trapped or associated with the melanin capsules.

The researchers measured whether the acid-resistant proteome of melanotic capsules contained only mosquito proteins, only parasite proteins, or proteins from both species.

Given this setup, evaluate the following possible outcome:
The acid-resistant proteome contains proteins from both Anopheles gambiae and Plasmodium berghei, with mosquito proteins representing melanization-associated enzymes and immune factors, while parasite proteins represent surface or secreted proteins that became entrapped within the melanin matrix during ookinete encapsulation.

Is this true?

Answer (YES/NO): NO